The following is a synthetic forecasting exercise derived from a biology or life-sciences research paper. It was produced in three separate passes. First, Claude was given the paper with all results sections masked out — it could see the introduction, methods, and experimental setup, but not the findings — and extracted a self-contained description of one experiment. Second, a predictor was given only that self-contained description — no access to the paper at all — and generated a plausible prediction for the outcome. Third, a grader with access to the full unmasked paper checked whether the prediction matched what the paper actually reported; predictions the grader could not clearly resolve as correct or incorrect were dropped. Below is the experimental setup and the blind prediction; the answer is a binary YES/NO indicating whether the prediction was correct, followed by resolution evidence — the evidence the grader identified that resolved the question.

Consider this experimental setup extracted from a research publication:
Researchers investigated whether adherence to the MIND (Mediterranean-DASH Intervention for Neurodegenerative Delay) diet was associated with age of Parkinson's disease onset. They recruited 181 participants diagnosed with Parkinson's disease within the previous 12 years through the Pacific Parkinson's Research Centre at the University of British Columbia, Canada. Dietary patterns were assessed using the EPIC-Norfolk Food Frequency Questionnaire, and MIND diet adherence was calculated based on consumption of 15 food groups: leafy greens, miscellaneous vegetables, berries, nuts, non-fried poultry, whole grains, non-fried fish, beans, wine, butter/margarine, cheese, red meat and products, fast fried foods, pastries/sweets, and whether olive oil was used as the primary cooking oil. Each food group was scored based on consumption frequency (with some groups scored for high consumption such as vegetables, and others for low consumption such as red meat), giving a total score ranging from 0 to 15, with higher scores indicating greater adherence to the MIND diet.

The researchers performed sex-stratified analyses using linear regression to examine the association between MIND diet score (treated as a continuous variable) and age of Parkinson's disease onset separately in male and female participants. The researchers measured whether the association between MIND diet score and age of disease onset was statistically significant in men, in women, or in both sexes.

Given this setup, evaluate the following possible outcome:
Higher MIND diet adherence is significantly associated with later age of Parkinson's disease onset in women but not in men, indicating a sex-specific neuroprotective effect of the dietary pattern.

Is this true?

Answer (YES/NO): NO